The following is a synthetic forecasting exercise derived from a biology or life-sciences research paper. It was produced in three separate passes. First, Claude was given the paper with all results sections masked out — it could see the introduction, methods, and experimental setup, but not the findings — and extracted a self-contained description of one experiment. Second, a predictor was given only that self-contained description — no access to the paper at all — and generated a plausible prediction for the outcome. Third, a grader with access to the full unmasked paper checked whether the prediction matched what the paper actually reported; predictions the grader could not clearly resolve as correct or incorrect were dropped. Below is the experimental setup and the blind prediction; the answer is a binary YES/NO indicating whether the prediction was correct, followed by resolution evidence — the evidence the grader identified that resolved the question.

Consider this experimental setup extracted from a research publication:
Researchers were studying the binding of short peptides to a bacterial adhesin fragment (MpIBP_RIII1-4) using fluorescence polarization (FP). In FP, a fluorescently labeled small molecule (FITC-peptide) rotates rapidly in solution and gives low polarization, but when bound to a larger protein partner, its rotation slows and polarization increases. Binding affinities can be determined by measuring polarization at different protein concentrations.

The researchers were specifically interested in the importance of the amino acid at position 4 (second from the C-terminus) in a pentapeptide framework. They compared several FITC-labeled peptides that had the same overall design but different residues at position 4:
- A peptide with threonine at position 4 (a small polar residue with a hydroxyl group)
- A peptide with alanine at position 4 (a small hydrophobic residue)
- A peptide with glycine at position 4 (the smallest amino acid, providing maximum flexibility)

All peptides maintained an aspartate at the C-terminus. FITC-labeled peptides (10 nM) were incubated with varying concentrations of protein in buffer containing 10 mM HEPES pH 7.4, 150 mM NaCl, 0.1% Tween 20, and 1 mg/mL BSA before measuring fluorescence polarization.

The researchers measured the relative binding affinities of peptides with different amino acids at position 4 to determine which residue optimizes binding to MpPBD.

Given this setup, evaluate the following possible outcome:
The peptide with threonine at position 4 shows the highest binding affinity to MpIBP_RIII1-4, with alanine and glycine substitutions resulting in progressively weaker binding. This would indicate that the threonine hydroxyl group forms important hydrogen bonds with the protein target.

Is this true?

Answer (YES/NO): YES